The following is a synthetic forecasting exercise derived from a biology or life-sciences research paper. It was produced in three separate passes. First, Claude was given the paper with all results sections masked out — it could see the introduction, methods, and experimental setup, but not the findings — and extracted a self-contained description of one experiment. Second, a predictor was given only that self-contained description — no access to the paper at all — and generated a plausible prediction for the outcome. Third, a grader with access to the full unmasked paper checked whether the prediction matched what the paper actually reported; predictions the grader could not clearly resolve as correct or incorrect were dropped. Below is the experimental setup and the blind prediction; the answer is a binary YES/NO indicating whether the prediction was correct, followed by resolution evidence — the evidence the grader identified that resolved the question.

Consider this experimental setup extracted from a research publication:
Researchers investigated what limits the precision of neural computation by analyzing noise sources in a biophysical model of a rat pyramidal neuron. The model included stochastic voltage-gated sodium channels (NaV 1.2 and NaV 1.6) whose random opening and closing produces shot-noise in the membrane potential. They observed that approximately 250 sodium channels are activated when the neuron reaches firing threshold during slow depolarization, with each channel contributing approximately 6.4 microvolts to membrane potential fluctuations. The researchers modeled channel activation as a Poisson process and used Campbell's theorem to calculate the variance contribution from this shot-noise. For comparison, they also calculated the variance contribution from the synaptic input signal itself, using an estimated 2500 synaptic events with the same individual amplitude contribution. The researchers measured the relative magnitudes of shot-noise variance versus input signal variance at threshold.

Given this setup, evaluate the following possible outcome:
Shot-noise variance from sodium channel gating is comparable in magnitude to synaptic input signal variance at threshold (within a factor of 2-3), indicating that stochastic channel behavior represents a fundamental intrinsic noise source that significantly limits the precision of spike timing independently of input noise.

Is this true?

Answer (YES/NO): NO